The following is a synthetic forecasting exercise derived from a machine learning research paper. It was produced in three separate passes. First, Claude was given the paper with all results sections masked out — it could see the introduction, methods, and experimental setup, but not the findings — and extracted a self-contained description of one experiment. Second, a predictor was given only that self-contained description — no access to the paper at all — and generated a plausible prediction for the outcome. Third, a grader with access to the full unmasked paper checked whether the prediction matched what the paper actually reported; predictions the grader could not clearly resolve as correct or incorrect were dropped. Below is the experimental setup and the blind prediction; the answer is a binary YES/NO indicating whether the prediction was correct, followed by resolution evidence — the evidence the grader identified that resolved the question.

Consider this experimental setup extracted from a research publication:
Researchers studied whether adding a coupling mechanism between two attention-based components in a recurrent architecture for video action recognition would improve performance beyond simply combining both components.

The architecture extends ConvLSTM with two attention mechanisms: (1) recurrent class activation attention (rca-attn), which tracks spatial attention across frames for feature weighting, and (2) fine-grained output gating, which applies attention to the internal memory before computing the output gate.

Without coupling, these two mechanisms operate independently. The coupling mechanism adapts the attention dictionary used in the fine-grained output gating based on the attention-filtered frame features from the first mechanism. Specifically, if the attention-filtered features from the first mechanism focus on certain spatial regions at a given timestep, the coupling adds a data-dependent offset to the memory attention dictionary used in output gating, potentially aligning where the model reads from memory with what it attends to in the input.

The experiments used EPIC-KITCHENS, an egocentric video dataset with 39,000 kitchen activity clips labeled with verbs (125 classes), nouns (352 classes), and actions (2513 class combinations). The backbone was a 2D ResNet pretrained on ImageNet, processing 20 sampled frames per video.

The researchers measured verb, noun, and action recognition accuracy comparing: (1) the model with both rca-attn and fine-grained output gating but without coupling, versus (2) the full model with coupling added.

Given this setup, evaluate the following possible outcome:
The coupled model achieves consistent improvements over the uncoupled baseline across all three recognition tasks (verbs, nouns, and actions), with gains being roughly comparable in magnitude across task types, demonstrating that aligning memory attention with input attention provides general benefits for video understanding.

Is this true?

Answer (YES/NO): NO